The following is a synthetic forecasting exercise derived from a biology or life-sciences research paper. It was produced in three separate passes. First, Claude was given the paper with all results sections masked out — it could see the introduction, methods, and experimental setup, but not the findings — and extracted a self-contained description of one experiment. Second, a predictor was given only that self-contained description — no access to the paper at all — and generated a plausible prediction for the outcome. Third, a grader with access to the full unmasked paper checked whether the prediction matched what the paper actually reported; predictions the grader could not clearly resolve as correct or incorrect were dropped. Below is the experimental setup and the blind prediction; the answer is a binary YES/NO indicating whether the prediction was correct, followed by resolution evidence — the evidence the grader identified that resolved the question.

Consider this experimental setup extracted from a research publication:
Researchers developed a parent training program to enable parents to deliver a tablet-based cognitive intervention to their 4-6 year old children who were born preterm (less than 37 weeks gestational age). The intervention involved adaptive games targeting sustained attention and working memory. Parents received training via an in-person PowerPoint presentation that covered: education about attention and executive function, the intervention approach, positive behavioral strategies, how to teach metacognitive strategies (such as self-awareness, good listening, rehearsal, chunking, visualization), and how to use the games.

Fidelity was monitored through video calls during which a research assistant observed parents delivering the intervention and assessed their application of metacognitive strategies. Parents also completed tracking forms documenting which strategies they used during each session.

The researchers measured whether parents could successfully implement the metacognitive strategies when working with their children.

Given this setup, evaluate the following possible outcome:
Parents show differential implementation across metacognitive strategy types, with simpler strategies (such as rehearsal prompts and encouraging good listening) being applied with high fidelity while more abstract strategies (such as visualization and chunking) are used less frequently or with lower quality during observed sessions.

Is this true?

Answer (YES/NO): NO